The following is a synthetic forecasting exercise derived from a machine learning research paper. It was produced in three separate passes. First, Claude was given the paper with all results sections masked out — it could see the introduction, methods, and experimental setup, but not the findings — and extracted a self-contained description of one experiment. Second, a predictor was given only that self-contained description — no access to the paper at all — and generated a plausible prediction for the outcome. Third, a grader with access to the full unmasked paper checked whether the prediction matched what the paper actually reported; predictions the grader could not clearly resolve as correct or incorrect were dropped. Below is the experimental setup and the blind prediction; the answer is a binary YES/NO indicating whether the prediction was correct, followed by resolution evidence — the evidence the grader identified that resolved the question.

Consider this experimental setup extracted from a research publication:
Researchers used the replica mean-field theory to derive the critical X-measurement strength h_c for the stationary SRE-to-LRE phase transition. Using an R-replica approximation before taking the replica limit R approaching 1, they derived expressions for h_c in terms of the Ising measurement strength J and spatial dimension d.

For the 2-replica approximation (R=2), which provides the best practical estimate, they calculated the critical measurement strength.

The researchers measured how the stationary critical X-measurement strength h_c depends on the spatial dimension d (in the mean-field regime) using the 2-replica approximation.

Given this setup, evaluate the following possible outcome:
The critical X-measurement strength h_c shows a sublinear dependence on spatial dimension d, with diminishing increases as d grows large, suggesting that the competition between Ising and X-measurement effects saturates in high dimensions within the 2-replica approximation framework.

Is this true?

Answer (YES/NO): NO